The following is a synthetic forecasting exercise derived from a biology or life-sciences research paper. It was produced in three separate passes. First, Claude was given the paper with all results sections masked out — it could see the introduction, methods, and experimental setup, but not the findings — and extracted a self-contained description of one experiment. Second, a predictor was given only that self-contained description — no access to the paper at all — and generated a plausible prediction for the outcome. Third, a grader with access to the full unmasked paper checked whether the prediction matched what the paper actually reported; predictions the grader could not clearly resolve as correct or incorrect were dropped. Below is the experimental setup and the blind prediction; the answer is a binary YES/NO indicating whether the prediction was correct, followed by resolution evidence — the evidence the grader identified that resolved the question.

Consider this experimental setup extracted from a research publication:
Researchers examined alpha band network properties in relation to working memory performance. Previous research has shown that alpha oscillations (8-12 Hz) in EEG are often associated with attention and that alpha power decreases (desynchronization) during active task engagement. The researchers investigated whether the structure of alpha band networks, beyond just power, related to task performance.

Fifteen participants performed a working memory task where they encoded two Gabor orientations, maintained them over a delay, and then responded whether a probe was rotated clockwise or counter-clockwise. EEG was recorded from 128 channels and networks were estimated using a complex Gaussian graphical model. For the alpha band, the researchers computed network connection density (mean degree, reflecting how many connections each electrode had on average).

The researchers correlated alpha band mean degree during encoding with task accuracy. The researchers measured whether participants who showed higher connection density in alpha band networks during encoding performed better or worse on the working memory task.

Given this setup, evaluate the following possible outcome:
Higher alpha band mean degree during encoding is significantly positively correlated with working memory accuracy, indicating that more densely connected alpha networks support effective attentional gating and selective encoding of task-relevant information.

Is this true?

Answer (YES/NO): NO